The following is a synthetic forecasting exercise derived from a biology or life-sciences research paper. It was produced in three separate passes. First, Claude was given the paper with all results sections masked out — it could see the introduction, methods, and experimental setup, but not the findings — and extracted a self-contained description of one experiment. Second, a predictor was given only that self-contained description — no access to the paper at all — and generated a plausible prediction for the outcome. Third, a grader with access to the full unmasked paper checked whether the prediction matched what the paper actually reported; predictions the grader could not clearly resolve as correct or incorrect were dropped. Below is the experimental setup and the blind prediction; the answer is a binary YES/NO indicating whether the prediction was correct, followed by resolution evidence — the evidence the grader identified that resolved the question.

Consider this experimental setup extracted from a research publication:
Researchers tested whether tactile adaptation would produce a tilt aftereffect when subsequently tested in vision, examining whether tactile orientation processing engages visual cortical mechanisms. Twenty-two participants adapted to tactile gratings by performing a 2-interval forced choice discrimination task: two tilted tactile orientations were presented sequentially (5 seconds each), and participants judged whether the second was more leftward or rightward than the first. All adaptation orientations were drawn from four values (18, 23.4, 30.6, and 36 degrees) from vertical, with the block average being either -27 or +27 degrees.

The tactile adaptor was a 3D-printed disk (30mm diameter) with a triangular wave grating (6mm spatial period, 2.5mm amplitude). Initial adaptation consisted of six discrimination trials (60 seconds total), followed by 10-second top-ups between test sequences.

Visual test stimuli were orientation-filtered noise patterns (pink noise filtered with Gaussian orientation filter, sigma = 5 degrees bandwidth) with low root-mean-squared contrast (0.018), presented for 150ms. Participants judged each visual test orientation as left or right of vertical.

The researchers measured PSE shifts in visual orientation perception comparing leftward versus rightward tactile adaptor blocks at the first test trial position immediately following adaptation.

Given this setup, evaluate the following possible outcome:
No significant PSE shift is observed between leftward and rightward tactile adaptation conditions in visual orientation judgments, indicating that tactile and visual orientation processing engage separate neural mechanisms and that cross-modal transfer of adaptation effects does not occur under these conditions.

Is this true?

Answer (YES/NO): NO